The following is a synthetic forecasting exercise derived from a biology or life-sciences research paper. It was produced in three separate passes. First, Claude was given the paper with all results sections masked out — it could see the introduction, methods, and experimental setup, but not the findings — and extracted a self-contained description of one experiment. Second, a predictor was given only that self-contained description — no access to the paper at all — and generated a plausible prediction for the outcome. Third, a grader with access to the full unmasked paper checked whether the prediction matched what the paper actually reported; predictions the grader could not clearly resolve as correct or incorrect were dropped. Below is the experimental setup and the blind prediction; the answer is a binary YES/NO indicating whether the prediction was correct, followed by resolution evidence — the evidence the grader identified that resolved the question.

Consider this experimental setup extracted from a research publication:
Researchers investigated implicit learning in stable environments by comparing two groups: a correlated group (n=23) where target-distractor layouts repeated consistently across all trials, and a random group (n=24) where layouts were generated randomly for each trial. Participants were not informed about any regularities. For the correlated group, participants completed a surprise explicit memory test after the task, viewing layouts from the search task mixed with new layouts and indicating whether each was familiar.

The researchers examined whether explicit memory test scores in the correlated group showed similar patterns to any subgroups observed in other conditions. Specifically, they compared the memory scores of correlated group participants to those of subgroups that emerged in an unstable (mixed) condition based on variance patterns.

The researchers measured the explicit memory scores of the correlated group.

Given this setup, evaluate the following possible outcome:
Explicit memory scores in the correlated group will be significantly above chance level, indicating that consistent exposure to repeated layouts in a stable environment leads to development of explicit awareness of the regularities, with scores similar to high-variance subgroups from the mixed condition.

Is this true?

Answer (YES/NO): NO